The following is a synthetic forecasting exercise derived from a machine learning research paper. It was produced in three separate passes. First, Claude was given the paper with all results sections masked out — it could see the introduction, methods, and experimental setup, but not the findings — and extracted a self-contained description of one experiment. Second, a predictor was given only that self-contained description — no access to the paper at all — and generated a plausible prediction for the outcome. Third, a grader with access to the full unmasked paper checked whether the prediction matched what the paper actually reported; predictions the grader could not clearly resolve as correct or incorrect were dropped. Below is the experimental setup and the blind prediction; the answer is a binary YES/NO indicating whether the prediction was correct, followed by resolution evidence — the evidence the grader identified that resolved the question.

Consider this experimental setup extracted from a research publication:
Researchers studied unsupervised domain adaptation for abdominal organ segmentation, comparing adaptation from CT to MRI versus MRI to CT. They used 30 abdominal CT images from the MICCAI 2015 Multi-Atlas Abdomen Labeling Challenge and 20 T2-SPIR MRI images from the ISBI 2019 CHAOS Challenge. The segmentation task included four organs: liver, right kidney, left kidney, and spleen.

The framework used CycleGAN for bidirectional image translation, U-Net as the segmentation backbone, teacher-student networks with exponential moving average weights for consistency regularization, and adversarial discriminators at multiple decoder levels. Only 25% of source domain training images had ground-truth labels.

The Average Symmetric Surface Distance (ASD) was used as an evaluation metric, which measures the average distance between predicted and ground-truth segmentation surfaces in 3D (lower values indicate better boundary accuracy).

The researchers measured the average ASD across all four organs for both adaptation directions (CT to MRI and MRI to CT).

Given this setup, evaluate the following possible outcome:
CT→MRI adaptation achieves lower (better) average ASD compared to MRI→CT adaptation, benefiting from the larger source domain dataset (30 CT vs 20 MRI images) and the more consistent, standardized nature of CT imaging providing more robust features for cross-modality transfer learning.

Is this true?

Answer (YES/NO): YES